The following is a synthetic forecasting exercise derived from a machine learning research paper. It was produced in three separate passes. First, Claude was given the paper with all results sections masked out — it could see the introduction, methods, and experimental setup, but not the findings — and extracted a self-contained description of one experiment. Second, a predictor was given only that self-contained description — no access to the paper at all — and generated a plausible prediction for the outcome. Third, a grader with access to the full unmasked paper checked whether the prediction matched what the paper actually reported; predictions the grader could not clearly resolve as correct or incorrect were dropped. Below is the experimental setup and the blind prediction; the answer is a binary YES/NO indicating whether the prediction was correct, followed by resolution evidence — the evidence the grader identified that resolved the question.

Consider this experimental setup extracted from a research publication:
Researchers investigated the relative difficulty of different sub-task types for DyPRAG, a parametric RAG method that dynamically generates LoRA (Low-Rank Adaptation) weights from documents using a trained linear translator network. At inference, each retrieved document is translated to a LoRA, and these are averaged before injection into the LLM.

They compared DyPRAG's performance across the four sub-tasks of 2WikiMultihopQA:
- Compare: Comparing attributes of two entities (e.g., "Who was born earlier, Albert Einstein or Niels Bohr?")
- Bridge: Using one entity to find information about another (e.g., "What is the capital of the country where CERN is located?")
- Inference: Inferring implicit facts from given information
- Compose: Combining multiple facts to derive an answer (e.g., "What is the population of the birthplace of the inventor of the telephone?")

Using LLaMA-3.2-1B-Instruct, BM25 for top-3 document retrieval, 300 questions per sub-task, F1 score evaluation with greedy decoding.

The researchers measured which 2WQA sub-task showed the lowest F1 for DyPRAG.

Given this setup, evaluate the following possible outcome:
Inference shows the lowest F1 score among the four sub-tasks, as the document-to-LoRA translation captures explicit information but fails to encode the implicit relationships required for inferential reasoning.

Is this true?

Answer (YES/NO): NO